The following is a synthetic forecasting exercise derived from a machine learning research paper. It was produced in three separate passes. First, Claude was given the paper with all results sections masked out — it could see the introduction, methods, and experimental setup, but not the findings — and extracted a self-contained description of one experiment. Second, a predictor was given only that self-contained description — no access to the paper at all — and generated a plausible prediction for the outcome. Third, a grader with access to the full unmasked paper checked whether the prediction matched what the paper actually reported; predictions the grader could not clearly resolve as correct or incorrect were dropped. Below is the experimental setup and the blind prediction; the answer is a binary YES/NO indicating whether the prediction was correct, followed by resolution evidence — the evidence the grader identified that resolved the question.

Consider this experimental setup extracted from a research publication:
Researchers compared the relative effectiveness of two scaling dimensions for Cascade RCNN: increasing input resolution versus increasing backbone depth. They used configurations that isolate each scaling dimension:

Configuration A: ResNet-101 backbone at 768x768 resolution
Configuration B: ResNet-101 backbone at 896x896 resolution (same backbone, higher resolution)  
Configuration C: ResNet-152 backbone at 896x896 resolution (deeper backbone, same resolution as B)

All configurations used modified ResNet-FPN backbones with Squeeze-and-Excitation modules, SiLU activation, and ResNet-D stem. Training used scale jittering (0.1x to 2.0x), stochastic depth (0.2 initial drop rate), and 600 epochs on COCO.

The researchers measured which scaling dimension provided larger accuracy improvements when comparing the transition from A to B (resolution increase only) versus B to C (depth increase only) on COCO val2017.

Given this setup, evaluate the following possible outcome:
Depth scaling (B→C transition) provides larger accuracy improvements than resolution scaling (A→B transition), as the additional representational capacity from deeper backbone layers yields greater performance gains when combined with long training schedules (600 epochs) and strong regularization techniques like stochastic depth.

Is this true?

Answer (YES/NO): NO